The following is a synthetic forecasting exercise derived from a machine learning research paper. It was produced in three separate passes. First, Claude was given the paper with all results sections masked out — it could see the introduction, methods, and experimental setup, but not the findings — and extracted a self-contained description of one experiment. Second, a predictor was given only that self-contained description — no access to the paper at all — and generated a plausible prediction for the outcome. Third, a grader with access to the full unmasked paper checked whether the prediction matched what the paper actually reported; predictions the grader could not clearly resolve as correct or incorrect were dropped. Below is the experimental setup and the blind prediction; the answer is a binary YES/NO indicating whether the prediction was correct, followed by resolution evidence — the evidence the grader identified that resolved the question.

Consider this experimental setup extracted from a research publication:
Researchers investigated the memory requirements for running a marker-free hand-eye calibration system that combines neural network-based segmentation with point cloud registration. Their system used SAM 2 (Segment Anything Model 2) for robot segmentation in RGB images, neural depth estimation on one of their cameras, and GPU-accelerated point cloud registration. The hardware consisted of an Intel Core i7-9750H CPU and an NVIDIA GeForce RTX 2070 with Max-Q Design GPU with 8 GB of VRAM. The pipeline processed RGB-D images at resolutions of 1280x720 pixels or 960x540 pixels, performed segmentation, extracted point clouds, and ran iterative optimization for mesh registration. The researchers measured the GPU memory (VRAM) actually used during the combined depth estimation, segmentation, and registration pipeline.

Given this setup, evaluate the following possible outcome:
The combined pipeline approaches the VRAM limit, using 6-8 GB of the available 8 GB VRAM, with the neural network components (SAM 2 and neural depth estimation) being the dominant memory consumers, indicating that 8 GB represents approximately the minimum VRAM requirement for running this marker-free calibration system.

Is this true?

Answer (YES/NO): NO